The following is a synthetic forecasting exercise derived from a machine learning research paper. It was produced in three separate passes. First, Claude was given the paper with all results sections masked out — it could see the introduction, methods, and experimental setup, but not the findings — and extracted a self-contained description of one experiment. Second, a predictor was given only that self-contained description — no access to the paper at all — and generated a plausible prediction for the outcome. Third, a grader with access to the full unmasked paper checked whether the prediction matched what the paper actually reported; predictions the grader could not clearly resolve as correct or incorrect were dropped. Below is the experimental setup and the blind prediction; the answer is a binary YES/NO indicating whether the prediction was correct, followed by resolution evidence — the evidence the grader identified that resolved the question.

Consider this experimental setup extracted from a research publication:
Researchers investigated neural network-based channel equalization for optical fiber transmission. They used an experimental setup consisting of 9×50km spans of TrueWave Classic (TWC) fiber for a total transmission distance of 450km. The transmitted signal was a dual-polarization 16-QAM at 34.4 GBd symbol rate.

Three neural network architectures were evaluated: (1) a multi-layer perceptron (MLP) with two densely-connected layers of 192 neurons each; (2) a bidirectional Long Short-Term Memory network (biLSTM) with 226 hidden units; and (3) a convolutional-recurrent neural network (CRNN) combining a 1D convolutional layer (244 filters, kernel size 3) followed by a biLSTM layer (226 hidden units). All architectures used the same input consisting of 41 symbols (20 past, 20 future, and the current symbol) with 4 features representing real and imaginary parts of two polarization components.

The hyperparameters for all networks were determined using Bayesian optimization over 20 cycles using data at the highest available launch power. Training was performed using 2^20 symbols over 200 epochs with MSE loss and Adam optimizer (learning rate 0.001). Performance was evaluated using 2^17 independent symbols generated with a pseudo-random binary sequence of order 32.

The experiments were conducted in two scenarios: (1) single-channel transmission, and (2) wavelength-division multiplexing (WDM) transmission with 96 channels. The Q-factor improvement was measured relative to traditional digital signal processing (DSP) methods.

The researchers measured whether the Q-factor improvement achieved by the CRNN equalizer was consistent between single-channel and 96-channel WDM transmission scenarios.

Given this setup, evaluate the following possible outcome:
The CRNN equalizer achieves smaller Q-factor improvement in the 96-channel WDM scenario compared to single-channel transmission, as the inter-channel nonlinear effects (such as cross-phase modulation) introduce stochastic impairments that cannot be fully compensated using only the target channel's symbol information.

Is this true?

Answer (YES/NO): NO